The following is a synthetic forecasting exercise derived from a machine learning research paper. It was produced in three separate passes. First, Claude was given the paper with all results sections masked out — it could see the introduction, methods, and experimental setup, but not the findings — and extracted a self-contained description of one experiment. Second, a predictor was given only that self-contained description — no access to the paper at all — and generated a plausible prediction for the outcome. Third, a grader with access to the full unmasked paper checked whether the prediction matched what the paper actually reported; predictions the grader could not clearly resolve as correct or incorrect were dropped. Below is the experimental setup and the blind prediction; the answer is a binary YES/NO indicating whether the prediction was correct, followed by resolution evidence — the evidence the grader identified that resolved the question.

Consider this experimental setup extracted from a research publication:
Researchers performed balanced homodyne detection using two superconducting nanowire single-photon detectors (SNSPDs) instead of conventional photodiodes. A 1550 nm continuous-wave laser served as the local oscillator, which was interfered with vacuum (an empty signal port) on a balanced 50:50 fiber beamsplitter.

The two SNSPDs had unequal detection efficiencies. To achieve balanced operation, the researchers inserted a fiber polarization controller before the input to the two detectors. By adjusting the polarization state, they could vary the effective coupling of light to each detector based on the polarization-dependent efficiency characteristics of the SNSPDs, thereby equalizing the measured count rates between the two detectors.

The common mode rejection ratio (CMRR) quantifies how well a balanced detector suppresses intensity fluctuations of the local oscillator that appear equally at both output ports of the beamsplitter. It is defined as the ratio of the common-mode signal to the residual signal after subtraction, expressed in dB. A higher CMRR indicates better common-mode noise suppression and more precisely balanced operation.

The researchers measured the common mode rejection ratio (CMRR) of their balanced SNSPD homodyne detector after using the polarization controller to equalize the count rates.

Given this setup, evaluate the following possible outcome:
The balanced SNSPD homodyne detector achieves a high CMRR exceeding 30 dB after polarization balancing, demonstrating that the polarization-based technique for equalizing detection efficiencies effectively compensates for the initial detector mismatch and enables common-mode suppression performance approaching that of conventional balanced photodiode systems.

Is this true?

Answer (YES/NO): NO